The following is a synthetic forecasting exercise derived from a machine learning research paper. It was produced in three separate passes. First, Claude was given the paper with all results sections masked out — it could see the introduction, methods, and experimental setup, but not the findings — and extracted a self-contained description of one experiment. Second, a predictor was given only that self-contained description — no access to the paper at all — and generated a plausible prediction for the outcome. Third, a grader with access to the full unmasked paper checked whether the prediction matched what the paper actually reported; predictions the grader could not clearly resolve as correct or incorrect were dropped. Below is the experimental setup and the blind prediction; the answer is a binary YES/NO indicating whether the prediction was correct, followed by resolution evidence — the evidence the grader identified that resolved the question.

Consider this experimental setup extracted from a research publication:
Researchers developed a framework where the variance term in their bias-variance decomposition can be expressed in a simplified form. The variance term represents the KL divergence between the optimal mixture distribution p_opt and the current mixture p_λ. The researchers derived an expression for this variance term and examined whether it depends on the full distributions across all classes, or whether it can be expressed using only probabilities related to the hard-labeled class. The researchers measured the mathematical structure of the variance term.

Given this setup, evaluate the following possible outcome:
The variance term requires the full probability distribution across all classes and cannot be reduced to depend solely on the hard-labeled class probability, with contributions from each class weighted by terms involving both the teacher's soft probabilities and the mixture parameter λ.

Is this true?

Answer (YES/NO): NO